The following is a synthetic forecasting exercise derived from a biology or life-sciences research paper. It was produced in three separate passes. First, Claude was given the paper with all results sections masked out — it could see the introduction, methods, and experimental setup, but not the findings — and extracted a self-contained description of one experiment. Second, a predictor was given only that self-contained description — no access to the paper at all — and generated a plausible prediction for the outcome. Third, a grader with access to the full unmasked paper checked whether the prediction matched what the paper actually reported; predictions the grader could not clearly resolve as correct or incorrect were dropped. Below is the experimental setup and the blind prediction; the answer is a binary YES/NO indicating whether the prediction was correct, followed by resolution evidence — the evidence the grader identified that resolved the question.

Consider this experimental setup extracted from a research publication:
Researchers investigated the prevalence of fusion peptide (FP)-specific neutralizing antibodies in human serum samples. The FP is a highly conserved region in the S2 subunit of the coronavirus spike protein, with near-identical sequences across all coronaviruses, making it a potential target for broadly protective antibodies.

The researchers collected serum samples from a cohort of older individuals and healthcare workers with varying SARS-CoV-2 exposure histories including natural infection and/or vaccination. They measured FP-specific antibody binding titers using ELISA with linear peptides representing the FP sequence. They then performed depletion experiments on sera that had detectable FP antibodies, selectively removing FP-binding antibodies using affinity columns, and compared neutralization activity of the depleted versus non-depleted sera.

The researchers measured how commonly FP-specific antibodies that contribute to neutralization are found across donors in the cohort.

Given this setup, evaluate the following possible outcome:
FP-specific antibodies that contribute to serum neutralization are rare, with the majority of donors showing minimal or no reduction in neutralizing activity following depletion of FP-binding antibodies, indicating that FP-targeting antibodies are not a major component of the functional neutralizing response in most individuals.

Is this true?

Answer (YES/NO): YES